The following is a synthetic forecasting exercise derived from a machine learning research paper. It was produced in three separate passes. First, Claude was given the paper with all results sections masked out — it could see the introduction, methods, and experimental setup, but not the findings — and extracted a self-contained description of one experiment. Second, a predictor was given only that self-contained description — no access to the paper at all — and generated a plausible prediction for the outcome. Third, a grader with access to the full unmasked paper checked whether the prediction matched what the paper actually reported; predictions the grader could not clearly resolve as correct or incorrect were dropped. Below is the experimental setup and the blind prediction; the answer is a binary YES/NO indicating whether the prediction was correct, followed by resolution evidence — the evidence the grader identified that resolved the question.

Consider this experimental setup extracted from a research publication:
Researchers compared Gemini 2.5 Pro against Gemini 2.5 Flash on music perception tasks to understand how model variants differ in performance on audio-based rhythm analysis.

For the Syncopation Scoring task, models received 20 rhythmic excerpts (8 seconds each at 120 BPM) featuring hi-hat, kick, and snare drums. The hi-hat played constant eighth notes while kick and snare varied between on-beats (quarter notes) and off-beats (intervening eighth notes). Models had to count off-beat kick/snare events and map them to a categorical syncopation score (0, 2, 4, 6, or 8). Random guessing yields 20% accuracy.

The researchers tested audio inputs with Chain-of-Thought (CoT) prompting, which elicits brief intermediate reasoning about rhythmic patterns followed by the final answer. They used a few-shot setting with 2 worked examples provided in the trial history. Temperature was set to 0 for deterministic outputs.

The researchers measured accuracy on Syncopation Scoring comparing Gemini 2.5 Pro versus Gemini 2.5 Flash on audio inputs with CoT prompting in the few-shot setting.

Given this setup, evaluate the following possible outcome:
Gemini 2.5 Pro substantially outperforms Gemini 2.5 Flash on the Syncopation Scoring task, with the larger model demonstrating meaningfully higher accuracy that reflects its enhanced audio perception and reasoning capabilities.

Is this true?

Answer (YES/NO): YES